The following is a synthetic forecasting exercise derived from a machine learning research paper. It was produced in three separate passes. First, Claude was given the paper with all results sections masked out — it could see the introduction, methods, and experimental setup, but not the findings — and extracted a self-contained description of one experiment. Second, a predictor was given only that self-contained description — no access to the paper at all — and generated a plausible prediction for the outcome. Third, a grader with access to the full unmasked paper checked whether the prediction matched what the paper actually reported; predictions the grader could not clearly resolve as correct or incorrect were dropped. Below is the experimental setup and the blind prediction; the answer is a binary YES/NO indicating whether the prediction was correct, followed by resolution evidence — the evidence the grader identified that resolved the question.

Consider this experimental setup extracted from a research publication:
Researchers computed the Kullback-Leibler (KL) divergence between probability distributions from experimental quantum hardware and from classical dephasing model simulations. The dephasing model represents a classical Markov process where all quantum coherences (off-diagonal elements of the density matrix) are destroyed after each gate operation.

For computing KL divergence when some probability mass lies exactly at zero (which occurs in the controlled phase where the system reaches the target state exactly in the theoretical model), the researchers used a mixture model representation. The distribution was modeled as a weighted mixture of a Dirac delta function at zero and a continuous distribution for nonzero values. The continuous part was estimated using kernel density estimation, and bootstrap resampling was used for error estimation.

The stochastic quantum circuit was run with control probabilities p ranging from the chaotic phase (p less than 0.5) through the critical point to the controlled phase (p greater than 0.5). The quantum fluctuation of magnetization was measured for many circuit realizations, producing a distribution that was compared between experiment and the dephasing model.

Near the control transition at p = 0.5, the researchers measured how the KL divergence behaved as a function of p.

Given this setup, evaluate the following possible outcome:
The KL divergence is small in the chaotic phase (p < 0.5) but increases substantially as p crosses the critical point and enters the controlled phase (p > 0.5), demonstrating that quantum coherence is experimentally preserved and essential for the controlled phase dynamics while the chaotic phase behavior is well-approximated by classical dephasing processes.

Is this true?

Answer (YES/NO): NO